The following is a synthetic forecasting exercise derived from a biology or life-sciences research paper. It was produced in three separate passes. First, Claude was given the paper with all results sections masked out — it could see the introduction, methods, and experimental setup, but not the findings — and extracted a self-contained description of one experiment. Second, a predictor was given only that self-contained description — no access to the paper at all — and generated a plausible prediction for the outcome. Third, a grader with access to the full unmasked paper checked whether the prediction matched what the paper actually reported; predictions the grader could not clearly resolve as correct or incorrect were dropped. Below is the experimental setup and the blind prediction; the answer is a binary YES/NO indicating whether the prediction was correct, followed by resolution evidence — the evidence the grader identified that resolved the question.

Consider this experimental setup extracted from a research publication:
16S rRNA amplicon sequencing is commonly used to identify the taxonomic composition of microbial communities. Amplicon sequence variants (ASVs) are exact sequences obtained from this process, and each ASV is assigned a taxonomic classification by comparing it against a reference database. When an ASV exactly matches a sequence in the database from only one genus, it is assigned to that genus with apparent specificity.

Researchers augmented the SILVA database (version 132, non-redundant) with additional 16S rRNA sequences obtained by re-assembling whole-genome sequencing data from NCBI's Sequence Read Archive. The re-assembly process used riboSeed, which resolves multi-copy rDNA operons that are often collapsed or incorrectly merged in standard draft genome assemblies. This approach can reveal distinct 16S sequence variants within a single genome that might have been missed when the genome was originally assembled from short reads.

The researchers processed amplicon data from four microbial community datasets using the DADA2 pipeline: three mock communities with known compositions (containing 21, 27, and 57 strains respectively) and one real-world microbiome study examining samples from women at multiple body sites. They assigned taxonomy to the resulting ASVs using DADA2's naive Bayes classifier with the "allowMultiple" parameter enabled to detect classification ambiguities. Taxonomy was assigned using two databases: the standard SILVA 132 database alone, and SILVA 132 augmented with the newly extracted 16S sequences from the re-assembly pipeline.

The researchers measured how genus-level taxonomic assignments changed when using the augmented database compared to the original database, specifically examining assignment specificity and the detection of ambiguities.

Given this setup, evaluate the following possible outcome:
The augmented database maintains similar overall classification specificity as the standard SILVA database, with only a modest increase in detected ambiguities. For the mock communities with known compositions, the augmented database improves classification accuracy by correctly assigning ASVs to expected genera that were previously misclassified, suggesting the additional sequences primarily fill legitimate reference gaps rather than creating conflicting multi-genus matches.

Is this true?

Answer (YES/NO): NO